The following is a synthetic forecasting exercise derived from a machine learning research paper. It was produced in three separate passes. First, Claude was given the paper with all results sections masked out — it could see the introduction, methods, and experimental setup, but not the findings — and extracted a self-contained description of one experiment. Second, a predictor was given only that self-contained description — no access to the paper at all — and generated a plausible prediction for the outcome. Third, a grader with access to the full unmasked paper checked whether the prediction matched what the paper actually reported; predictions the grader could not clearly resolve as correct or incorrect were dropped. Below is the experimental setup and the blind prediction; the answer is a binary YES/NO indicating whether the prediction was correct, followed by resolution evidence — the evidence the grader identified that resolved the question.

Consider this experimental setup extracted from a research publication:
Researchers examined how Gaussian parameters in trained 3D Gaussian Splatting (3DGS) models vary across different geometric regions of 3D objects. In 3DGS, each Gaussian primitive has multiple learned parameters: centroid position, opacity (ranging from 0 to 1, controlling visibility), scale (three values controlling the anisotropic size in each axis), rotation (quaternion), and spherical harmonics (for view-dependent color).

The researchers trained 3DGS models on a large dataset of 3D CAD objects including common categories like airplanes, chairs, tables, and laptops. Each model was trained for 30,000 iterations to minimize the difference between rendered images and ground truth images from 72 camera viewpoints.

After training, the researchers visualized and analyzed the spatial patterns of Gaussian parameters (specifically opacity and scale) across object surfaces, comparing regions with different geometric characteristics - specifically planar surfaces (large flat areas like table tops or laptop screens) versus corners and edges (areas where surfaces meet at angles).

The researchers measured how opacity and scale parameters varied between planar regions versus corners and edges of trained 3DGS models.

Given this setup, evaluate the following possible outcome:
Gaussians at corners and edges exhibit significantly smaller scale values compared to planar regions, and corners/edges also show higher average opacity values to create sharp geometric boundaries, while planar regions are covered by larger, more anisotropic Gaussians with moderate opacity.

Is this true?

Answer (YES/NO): NO